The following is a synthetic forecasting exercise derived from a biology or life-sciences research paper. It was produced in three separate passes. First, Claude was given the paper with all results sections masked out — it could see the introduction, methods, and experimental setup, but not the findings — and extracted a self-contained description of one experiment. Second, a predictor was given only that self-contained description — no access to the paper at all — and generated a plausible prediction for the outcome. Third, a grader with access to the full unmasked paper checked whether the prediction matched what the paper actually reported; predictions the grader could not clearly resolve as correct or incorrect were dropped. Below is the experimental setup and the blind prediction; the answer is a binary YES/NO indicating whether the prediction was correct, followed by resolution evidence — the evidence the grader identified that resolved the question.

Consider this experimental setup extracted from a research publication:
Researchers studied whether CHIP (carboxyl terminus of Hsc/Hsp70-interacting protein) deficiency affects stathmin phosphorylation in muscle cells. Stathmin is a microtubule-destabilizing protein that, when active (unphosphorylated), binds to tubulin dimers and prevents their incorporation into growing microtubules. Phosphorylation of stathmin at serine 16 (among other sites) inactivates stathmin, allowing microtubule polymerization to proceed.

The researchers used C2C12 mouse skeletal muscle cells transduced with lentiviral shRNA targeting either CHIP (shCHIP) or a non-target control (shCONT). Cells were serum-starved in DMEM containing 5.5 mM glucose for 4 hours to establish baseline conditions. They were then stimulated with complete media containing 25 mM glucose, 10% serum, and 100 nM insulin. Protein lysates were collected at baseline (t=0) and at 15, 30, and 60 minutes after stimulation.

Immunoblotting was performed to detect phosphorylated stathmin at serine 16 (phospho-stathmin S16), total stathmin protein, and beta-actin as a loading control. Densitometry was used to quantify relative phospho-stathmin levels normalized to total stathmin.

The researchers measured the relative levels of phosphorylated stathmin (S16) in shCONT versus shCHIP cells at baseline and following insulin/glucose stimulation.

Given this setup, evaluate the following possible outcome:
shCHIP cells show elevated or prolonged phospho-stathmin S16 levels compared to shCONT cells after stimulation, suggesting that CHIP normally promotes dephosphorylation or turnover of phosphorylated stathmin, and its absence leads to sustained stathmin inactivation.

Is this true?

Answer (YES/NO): NO